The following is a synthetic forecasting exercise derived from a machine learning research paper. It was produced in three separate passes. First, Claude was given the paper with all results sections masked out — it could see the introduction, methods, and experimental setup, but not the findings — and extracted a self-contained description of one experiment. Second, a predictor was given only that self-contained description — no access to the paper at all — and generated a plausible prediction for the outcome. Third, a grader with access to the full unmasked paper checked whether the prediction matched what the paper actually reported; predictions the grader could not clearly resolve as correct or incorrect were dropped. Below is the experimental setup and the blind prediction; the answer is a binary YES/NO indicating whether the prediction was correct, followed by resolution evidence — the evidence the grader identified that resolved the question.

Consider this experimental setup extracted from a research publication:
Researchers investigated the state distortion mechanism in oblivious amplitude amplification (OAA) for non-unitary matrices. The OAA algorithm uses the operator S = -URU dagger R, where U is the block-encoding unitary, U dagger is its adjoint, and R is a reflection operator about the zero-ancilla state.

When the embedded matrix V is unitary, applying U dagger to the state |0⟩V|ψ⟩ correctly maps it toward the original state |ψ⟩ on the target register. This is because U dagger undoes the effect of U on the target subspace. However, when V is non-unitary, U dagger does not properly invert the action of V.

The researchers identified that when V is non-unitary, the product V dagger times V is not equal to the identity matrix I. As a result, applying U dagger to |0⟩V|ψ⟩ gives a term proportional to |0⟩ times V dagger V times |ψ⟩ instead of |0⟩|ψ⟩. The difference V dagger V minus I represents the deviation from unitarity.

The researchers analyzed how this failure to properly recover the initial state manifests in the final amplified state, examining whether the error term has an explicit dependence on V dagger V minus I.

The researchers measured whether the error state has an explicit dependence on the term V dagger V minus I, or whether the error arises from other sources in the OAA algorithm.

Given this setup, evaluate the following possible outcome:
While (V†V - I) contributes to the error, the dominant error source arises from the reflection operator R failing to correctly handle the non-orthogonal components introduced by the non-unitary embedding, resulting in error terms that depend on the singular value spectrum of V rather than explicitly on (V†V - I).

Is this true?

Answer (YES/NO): NO